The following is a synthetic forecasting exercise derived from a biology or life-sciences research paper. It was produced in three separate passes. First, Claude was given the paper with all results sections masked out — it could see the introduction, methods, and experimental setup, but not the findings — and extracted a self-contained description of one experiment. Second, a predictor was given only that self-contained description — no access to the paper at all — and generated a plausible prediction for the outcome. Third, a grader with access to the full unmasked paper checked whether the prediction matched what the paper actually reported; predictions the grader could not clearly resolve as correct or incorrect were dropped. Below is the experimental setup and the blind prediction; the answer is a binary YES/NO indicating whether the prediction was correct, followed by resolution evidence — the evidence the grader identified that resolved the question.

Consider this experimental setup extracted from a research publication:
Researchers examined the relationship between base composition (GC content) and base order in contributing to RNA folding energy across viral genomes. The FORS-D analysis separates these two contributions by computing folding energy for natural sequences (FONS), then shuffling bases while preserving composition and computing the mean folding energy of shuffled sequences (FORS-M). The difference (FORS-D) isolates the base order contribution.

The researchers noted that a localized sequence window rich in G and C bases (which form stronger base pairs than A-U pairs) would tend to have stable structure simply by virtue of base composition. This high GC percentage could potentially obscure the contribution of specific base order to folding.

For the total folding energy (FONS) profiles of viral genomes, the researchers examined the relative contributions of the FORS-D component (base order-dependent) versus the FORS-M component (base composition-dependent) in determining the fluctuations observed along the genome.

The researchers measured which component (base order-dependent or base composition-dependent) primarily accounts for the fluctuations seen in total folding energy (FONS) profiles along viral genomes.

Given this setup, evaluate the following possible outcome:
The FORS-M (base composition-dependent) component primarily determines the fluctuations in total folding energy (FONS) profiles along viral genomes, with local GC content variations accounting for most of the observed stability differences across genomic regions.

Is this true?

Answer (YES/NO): NO